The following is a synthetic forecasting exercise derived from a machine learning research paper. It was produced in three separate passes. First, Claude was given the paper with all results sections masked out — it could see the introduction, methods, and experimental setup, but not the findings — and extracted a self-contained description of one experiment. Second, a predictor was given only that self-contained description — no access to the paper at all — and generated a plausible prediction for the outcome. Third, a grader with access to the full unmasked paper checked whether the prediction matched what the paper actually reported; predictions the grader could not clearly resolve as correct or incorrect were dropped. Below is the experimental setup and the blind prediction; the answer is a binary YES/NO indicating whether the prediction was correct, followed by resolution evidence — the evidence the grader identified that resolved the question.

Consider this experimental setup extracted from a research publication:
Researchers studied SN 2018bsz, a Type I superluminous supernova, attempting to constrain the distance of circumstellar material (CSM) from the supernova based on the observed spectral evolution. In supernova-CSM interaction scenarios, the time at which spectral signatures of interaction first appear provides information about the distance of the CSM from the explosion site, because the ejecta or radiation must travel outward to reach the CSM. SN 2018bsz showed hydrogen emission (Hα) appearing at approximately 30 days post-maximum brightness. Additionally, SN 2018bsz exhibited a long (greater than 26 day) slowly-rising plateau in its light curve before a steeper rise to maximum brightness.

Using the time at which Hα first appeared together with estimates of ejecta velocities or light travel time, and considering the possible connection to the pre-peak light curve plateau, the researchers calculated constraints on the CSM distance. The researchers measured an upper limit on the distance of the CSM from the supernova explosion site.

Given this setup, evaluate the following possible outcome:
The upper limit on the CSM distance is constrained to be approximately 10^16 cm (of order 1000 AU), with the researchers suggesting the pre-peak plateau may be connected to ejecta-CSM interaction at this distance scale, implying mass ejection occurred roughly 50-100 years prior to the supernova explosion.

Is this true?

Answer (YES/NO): NO